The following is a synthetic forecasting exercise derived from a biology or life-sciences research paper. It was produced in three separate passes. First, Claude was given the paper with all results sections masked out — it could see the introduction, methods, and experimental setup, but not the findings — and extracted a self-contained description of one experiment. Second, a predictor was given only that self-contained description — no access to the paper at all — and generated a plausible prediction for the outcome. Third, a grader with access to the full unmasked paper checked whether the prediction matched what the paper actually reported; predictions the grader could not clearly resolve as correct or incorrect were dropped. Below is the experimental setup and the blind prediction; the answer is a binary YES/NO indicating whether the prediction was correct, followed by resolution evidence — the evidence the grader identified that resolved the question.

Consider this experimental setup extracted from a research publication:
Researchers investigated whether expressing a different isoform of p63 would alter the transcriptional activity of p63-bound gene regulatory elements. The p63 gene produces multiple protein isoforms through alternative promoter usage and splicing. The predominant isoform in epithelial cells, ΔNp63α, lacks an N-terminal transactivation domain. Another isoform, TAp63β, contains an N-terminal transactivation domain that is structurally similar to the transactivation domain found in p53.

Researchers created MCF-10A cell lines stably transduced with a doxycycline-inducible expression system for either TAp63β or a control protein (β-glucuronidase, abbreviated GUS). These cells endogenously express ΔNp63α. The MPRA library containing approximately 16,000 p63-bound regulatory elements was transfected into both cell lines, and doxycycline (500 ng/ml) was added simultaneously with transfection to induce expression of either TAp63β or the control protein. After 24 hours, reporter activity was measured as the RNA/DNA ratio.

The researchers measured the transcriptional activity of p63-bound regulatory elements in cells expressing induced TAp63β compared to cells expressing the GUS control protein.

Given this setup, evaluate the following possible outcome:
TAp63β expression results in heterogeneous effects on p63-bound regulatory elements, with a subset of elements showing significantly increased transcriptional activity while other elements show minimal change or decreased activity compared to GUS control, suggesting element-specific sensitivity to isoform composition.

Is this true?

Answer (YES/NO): NO